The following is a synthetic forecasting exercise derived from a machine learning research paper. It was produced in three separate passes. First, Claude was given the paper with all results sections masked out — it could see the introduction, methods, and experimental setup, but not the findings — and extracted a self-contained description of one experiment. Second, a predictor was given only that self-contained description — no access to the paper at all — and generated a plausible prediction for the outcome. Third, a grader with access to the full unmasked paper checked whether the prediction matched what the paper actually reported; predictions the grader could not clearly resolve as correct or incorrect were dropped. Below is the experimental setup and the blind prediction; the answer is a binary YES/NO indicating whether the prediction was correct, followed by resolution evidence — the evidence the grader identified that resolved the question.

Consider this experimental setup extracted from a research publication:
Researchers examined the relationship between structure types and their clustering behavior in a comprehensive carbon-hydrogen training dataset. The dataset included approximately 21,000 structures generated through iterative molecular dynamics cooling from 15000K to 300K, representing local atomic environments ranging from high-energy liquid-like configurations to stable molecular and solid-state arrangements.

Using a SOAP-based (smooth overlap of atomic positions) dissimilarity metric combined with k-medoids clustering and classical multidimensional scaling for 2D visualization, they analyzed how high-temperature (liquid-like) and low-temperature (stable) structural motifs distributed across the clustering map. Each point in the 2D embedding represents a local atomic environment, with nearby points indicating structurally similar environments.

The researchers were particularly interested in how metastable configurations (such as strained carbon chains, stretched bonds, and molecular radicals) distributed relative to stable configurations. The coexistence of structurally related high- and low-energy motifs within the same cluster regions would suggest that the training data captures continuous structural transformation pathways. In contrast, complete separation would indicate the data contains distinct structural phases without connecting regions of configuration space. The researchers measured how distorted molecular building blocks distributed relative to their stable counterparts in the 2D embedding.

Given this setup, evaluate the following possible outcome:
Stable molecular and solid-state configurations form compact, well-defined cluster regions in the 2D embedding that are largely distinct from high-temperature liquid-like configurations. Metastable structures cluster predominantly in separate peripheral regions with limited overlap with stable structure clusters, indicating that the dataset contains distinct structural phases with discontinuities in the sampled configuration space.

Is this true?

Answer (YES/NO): NO